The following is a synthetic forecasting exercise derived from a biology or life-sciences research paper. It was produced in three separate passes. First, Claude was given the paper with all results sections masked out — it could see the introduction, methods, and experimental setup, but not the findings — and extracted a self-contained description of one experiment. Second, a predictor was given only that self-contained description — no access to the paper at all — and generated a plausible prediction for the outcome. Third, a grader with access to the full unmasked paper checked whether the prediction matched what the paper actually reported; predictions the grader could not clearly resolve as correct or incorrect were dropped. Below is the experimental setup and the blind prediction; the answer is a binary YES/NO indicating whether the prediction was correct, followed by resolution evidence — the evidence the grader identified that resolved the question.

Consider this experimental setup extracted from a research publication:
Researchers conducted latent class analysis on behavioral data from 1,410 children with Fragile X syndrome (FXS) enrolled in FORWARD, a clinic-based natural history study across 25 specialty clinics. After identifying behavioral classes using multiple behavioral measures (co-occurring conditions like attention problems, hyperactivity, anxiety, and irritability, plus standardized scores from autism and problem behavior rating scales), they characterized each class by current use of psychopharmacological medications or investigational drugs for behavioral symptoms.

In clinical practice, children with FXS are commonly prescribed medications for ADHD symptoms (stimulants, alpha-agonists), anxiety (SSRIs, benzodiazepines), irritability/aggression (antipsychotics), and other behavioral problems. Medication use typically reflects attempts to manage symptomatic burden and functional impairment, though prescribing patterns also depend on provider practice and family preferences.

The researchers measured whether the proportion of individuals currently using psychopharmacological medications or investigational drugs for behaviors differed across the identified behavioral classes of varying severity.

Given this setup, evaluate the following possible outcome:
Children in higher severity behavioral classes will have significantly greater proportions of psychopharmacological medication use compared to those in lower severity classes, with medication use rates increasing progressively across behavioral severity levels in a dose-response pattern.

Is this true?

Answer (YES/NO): NO